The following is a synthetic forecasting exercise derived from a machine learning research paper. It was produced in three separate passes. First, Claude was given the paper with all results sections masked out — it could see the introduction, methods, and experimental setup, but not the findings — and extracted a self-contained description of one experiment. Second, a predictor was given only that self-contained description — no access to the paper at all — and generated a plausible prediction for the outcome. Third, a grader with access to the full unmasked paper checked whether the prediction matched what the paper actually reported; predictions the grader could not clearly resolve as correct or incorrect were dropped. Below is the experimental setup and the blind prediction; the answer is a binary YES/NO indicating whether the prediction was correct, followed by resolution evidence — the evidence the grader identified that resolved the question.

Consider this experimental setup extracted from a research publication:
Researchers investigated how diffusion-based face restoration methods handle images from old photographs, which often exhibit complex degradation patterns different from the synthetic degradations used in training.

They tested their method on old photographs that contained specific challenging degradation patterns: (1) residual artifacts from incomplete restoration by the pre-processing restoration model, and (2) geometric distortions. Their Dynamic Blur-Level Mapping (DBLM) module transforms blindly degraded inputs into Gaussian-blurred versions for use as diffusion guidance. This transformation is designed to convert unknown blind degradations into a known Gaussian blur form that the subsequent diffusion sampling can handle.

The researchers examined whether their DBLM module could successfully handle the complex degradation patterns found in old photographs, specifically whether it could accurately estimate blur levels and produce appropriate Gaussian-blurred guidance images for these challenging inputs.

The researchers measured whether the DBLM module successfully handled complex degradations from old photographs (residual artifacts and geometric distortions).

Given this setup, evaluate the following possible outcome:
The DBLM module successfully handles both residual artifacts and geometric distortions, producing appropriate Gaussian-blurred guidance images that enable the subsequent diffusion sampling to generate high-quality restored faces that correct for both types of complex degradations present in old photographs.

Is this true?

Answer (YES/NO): NO